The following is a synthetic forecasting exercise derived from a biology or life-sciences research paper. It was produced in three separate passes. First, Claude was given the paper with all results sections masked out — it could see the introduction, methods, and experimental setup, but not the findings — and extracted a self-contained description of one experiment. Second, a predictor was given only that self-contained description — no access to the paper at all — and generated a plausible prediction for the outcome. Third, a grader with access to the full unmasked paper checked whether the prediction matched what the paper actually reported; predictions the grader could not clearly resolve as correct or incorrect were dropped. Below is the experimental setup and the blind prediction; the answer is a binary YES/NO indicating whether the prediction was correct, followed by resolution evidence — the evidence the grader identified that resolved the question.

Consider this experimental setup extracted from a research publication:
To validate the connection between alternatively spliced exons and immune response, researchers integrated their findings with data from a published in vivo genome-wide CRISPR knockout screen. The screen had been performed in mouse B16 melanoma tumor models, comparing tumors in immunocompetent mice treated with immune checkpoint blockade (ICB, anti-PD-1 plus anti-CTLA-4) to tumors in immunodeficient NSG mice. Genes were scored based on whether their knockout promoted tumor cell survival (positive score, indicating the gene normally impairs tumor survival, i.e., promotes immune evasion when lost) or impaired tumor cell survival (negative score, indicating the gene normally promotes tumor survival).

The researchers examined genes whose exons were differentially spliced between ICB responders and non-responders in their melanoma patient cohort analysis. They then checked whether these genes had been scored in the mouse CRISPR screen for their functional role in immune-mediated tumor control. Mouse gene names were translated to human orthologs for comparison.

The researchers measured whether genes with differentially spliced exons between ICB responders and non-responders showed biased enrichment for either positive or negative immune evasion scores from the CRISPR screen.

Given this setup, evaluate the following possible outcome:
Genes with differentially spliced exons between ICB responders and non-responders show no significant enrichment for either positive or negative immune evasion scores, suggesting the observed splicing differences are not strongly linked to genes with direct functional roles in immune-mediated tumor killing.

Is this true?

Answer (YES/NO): NO